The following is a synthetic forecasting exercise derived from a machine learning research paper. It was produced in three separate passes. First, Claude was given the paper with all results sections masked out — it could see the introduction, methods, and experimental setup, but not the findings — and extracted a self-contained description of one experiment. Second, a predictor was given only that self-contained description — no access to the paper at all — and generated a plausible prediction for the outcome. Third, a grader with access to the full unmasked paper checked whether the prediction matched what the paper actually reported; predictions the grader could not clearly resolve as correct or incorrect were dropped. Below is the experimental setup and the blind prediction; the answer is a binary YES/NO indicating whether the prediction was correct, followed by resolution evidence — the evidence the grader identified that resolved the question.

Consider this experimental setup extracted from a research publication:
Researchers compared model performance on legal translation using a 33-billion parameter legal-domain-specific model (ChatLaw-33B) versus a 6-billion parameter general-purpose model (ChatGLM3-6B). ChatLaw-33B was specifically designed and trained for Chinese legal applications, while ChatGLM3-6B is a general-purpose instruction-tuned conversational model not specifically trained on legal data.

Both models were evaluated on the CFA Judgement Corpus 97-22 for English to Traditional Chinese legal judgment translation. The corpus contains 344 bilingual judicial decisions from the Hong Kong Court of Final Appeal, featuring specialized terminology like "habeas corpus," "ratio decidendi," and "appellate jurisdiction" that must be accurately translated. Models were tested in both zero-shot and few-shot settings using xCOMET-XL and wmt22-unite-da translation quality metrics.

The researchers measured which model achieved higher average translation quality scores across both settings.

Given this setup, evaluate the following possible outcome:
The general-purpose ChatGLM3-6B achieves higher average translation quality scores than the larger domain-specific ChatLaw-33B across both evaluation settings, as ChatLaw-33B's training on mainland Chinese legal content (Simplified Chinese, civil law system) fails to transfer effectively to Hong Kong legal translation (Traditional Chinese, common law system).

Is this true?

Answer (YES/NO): NO